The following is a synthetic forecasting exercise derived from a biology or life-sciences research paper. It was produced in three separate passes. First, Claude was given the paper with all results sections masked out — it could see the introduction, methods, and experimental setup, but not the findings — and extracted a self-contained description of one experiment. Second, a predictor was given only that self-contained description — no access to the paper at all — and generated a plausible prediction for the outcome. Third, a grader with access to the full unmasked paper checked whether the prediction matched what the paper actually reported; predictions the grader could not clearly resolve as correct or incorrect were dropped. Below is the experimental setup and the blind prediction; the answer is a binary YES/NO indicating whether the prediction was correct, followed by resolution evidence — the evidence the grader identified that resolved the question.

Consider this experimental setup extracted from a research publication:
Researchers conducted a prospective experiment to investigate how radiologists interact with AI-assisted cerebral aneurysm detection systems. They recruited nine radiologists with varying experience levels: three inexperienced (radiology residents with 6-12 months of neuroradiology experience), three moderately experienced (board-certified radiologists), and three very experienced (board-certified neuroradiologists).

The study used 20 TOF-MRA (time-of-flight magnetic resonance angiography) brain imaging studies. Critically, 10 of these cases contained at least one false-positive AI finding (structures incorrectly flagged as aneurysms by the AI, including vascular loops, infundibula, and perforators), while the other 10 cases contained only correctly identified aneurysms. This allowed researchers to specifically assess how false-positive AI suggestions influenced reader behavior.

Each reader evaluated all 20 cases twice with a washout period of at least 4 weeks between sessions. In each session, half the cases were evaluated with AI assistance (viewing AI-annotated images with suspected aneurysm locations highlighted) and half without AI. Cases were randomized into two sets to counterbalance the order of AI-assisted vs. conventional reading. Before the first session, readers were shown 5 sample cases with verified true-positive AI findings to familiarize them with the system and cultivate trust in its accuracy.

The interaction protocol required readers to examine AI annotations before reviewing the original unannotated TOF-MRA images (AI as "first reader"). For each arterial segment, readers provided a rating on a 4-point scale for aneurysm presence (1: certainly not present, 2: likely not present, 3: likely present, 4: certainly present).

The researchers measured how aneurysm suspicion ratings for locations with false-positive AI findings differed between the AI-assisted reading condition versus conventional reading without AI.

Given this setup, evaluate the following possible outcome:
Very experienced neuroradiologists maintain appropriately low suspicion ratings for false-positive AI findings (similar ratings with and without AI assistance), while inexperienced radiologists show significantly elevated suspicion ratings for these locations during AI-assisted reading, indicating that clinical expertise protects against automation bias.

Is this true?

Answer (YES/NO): YES